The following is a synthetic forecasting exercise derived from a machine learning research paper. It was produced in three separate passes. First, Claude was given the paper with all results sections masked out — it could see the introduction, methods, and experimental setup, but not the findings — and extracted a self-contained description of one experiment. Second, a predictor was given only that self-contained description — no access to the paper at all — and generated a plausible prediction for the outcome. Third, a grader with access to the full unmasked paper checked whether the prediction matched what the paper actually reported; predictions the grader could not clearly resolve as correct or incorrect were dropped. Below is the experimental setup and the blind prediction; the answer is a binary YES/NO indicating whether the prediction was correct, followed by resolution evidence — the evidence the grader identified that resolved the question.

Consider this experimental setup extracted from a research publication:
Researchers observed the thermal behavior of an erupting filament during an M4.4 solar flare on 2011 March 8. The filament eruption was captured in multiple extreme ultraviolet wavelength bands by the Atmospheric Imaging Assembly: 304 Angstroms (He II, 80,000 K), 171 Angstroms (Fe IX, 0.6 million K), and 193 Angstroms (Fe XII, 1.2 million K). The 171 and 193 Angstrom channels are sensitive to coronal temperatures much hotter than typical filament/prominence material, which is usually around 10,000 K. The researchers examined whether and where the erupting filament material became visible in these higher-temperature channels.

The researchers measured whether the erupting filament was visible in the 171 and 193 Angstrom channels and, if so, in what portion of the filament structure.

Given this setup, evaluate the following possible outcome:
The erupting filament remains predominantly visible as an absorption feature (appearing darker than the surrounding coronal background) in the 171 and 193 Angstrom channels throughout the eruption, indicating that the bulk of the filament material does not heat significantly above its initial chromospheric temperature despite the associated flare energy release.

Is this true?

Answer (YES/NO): NO